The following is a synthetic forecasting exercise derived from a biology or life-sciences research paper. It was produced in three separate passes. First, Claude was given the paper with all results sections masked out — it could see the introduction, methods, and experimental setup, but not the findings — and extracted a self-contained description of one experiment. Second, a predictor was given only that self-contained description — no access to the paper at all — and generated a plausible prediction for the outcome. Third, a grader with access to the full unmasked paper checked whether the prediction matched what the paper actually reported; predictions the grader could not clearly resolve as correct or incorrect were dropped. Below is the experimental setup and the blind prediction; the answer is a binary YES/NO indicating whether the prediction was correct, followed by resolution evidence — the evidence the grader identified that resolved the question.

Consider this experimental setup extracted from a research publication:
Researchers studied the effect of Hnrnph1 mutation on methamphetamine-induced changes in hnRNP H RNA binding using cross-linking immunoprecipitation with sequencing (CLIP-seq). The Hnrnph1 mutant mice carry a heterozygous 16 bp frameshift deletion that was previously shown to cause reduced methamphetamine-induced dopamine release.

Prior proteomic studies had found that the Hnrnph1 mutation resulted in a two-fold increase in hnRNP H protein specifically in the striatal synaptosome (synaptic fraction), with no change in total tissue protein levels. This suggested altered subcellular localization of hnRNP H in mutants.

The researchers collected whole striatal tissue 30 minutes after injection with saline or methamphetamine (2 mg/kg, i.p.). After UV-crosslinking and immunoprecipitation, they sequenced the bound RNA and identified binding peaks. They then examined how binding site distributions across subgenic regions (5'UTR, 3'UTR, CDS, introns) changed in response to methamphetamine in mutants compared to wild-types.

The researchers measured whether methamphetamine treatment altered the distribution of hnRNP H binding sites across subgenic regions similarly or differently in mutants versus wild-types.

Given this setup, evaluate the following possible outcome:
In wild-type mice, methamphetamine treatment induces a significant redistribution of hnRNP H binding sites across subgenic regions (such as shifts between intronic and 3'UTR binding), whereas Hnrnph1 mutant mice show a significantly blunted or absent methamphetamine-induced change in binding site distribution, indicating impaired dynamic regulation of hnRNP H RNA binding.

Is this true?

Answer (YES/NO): NO